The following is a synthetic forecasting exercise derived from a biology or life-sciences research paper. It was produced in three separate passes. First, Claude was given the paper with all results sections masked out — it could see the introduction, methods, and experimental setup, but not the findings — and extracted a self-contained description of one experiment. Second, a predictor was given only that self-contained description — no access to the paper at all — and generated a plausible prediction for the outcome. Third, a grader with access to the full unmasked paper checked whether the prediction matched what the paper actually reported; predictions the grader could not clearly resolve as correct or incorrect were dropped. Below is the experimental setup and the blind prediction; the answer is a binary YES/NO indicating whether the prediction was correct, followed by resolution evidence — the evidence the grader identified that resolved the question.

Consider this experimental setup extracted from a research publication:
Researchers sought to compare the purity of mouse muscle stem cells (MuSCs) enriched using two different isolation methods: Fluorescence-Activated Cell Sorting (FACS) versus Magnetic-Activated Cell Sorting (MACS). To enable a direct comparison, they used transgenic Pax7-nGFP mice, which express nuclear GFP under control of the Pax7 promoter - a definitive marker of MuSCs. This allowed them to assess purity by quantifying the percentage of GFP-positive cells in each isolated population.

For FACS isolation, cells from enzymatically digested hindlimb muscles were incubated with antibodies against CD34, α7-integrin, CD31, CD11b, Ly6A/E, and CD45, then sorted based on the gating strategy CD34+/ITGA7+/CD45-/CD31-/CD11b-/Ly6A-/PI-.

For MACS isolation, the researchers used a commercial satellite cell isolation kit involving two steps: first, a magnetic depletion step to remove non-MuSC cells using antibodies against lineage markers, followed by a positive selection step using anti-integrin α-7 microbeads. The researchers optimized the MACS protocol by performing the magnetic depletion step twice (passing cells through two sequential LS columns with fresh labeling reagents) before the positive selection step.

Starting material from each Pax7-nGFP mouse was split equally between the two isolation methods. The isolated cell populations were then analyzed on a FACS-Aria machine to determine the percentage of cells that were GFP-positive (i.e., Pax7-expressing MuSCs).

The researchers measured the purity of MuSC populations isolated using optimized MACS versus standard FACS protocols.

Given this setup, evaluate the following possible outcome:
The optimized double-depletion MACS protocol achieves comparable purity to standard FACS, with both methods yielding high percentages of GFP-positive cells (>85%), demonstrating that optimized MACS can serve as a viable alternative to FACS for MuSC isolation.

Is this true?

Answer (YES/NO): YES